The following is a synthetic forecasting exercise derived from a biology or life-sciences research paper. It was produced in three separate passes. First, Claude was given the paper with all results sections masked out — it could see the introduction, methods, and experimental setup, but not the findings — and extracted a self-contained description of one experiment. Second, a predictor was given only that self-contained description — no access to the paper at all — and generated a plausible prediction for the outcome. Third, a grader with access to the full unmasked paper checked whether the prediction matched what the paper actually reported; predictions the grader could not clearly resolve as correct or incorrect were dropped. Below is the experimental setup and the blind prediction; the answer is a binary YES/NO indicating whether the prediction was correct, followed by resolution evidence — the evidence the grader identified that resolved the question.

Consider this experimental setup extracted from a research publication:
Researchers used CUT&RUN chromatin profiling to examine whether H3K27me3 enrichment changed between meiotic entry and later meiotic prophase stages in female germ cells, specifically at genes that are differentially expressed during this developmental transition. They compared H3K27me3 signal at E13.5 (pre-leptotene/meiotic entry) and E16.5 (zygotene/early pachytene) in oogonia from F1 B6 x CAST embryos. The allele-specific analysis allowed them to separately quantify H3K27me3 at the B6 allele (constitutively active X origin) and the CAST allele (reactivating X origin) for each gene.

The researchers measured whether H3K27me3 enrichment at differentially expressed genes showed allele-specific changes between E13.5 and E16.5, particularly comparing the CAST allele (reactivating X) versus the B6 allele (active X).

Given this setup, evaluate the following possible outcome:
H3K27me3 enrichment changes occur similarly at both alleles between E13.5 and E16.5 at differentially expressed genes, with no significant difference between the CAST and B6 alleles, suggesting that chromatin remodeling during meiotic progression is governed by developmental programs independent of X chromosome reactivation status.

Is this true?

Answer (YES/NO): NO